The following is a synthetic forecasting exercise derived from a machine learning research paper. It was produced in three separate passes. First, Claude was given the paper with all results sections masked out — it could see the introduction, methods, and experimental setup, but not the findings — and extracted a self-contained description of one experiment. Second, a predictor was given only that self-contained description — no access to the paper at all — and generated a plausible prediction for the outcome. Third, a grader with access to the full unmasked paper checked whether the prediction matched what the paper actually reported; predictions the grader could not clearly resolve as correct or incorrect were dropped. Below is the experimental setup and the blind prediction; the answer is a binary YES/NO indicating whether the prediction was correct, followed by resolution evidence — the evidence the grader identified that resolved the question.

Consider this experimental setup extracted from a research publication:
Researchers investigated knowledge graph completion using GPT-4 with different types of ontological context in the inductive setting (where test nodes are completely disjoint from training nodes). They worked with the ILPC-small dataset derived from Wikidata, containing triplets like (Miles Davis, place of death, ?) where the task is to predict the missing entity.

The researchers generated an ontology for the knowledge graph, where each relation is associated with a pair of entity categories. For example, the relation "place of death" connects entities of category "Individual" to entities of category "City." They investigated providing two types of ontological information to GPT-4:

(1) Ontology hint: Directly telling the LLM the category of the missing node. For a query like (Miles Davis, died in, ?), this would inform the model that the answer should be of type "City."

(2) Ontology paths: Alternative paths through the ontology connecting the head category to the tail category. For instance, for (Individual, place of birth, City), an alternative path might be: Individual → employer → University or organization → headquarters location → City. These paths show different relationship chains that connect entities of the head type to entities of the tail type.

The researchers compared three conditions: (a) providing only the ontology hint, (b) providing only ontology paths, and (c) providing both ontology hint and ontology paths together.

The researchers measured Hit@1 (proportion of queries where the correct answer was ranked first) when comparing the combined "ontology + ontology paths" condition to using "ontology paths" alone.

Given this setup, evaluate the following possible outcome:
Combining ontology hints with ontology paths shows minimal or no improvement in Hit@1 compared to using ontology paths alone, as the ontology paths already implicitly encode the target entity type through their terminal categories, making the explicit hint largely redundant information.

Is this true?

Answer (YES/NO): YES